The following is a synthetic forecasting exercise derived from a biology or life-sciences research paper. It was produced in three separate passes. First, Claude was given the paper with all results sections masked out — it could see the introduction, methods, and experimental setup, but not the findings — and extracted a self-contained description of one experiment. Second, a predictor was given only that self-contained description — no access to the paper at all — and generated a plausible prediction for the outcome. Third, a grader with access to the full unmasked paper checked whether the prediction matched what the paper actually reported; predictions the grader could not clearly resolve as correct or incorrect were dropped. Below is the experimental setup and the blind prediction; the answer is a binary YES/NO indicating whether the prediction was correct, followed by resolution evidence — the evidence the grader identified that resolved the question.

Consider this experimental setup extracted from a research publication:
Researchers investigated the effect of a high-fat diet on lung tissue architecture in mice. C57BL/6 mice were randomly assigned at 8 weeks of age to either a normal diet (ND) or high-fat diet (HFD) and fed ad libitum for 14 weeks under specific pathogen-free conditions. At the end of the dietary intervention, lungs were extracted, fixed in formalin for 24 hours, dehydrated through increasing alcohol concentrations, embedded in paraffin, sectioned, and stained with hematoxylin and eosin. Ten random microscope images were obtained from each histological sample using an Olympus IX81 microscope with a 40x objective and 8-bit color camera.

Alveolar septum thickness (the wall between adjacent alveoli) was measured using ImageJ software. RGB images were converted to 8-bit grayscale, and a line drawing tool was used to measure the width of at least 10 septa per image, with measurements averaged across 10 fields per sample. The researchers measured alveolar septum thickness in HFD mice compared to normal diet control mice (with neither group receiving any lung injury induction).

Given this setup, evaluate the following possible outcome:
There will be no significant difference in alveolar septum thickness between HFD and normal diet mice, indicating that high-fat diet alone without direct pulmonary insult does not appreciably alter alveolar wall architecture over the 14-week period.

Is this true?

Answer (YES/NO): NO